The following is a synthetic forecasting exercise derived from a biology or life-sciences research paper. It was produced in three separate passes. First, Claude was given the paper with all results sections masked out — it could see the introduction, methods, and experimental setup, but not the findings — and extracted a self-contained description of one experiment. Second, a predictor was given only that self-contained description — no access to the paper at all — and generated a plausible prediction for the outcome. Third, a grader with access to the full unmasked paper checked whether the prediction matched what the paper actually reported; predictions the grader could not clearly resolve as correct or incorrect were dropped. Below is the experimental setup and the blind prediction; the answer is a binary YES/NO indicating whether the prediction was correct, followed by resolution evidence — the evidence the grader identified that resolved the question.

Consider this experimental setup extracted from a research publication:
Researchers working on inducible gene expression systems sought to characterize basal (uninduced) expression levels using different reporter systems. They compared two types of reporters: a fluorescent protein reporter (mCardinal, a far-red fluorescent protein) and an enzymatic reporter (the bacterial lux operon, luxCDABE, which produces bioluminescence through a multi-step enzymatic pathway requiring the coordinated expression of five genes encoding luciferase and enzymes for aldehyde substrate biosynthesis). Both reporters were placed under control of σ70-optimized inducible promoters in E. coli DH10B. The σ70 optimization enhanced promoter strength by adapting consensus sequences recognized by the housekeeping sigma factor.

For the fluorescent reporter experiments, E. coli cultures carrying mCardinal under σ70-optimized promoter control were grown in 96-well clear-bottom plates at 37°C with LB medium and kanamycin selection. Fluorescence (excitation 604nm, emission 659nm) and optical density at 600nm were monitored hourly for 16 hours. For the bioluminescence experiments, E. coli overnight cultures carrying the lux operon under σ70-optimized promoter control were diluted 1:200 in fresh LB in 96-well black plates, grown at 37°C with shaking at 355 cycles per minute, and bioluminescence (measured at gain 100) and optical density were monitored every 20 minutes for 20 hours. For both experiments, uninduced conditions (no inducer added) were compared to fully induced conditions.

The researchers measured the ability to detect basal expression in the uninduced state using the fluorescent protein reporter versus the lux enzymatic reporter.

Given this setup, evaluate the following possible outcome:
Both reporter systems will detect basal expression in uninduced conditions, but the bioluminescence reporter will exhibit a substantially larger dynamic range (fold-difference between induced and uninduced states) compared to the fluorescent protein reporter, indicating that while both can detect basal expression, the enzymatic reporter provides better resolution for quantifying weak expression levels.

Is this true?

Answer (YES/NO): NO